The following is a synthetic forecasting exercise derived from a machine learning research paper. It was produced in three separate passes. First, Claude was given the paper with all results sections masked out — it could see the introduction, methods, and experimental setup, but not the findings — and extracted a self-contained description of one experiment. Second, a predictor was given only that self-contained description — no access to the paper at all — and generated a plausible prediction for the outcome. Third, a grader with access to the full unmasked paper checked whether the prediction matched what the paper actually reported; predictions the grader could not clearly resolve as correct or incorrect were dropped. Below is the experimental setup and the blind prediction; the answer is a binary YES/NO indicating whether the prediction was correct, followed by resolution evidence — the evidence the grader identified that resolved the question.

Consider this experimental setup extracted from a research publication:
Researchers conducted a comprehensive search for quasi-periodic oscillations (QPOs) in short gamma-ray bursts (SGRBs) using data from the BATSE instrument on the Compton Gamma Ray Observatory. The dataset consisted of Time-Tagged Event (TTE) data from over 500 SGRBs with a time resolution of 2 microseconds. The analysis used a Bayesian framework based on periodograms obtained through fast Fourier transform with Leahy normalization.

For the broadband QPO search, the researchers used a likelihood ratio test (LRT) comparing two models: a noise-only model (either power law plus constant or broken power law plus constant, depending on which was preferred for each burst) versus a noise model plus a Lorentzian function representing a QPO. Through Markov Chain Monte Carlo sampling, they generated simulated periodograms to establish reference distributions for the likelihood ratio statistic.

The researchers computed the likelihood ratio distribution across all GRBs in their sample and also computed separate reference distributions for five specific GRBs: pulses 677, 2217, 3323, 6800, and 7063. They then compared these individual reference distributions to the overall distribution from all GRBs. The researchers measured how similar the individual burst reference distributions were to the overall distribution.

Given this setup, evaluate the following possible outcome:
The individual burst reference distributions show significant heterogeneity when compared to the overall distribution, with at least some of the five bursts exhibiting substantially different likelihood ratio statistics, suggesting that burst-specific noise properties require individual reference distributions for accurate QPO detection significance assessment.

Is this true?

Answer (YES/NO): NO